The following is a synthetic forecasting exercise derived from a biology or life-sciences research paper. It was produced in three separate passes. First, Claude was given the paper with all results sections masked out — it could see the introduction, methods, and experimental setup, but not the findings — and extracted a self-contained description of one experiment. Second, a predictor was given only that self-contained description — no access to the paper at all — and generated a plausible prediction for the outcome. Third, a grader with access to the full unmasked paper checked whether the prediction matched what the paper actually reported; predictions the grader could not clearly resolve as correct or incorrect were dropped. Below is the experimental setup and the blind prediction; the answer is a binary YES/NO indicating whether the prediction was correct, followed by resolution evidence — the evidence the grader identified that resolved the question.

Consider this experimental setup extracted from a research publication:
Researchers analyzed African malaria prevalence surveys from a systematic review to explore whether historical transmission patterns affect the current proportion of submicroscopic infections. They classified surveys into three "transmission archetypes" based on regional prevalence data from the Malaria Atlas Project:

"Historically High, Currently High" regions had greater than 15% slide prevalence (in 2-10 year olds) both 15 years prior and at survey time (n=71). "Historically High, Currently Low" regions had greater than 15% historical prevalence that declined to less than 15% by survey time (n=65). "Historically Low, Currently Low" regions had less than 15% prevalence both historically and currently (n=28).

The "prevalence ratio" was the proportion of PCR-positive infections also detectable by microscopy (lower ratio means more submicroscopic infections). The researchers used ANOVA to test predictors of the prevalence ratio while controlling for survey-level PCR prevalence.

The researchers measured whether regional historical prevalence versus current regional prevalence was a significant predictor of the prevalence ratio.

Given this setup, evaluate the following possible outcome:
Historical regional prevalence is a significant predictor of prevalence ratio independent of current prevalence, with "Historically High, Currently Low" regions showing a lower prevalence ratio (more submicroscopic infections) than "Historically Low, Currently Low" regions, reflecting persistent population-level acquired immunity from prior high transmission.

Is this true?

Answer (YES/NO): NO